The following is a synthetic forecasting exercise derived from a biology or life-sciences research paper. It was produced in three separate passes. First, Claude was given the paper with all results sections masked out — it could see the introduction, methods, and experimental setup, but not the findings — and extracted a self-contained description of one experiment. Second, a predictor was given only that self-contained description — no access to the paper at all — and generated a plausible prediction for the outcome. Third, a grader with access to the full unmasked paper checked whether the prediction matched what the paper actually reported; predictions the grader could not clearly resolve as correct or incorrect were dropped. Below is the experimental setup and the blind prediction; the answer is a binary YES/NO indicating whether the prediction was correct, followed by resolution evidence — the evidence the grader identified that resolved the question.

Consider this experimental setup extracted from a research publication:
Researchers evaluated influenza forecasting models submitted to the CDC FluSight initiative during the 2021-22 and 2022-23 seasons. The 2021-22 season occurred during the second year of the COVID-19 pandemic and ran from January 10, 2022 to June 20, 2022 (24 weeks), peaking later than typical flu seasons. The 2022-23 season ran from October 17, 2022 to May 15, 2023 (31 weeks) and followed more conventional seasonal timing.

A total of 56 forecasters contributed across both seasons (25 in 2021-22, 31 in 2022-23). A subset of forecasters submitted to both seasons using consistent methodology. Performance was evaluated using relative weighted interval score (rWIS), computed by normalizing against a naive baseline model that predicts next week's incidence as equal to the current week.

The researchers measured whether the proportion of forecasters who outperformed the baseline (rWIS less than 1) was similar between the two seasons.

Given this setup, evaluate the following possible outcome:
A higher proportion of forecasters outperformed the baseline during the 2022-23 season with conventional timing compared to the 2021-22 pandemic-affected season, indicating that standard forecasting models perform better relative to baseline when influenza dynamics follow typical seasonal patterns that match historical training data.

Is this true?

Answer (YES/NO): YES